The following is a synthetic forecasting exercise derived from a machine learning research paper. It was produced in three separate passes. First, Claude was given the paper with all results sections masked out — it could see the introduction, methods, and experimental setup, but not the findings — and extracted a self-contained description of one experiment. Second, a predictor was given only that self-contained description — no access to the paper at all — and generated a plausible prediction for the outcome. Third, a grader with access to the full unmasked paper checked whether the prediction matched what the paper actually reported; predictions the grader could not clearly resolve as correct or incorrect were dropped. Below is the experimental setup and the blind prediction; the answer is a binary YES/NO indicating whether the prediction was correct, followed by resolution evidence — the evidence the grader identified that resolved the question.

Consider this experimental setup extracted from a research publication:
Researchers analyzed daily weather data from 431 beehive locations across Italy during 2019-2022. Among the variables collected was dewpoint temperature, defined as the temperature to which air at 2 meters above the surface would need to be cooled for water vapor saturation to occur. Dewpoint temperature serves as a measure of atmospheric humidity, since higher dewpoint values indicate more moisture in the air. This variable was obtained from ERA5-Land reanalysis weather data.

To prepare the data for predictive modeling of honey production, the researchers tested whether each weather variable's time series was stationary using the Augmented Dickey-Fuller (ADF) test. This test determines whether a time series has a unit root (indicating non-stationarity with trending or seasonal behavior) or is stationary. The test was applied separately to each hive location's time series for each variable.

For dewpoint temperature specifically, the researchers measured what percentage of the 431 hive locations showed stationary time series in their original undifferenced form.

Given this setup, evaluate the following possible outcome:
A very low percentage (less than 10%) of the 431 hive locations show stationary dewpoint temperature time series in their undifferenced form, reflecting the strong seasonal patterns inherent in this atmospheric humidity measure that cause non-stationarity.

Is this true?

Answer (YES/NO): YES